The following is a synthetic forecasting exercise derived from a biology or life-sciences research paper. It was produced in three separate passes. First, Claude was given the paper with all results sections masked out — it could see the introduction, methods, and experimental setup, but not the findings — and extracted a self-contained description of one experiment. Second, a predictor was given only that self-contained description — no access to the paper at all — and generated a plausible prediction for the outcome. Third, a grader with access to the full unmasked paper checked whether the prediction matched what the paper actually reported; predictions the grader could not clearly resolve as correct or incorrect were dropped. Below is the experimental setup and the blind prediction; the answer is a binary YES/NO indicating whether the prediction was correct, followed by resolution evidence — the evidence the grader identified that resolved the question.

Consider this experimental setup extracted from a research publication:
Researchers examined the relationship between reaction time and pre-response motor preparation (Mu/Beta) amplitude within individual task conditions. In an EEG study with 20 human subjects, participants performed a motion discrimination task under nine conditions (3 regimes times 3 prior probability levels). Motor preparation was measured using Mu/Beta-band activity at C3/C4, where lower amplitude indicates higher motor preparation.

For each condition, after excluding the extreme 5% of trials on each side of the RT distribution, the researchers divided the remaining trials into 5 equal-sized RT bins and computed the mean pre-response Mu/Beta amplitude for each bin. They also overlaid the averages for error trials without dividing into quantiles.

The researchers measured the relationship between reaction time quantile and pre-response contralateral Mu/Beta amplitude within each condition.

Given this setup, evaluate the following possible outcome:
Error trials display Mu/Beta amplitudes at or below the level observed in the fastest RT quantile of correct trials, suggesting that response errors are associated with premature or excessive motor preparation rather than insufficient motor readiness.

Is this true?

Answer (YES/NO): NO